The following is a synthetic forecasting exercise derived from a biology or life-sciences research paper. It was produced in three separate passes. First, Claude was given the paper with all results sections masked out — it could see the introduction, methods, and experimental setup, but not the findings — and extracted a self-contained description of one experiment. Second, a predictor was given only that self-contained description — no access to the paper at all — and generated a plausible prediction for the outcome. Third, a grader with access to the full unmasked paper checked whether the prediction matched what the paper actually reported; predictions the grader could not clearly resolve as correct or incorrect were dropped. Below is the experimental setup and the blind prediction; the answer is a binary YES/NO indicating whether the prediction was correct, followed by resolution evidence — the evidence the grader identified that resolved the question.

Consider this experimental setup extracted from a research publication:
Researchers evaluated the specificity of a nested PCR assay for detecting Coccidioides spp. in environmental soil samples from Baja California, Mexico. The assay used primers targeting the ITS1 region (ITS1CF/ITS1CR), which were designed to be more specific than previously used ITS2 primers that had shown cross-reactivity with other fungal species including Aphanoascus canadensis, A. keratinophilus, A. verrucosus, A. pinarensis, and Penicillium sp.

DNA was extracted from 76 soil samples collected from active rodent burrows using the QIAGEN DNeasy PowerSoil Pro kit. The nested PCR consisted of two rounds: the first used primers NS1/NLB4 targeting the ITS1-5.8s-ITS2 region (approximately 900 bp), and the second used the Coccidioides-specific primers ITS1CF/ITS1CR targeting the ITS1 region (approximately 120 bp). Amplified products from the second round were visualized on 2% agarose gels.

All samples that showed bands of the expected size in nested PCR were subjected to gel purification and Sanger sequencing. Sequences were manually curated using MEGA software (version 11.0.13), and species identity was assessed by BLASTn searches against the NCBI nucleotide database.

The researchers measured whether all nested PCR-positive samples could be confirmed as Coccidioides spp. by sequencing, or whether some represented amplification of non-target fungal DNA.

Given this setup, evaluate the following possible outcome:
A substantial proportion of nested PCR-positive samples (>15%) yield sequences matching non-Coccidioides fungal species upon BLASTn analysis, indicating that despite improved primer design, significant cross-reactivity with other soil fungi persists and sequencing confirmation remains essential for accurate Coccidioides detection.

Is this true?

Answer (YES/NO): NO